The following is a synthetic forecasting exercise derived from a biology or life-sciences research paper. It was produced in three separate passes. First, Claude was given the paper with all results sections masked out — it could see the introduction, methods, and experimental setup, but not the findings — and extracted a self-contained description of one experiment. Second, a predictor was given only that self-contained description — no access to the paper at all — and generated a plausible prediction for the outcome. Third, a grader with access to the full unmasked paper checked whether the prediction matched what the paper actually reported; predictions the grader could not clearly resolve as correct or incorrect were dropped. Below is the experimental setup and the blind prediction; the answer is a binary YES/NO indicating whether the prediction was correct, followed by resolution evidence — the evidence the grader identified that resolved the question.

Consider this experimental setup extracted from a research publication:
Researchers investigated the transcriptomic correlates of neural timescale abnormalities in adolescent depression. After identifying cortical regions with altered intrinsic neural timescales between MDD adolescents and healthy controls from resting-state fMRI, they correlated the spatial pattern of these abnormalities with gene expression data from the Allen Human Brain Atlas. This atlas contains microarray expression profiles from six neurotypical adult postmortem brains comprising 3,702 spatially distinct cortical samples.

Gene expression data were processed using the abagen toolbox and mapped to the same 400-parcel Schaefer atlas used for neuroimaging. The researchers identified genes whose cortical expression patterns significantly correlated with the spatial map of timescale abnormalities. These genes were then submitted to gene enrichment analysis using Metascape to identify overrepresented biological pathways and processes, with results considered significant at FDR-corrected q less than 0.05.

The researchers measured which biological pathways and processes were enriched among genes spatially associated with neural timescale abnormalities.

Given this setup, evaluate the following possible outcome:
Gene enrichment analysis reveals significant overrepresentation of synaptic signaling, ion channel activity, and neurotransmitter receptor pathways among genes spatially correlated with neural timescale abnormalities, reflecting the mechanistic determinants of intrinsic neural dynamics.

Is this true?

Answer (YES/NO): NO